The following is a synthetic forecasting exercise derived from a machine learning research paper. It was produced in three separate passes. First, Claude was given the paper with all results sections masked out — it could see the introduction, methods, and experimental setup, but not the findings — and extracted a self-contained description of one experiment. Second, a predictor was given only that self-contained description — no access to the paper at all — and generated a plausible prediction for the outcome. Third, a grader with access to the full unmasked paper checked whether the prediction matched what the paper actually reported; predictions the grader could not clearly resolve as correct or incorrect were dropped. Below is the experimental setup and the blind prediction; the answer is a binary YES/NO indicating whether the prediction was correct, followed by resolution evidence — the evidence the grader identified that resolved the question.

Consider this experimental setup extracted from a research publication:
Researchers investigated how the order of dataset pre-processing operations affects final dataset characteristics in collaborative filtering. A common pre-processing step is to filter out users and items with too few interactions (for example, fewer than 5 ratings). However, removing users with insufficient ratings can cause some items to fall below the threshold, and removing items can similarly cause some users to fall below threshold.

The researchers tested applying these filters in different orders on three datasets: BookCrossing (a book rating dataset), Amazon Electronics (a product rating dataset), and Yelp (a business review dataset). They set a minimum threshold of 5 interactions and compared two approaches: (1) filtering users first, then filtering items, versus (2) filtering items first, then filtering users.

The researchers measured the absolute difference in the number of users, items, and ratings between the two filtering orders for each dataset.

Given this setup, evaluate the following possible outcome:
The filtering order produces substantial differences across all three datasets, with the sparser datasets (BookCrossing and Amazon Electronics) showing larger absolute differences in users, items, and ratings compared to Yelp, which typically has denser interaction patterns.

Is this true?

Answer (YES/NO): NO